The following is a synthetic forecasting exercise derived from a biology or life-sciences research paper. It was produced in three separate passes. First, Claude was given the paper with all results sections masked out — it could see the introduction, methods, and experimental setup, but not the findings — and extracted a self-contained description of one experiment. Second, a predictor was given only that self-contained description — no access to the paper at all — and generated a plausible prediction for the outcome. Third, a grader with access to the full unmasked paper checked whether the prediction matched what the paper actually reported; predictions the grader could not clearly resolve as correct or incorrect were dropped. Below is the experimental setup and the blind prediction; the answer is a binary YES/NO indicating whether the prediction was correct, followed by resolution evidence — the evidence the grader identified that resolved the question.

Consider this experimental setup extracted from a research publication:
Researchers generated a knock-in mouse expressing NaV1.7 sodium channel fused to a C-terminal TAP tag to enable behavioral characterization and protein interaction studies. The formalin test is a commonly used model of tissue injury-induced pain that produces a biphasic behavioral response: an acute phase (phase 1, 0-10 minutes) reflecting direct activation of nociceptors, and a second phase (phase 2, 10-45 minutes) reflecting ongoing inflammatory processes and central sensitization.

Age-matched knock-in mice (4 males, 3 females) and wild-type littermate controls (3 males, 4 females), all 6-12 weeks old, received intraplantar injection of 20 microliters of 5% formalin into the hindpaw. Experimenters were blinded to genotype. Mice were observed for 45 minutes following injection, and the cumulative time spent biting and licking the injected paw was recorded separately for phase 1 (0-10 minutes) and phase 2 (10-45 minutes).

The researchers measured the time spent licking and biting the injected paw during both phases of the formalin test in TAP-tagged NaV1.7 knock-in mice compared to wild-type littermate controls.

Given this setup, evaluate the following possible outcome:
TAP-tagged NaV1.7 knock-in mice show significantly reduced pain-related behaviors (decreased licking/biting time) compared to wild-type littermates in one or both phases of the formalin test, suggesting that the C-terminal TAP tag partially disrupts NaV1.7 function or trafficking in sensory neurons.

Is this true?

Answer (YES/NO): NO